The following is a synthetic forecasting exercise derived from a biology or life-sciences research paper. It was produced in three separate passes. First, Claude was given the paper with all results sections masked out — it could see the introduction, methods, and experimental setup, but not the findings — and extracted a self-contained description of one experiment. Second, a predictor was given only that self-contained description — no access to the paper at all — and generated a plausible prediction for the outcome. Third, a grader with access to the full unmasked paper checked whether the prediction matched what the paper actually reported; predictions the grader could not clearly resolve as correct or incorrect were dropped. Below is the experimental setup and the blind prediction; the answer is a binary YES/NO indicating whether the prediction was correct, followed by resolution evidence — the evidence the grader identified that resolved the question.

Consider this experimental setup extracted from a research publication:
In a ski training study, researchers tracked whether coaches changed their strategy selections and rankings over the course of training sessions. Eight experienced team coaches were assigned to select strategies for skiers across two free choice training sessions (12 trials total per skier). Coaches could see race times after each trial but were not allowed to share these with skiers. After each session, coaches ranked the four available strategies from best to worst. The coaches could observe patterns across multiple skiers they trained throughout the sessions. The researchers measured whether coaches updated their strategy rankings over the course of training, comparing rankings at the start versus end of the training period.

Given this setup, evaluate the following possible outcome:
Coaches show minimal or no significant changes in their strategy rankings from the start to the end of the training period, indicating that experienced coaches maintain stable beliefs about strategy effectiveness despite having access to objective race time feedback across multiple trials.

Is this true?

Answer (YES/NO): YES